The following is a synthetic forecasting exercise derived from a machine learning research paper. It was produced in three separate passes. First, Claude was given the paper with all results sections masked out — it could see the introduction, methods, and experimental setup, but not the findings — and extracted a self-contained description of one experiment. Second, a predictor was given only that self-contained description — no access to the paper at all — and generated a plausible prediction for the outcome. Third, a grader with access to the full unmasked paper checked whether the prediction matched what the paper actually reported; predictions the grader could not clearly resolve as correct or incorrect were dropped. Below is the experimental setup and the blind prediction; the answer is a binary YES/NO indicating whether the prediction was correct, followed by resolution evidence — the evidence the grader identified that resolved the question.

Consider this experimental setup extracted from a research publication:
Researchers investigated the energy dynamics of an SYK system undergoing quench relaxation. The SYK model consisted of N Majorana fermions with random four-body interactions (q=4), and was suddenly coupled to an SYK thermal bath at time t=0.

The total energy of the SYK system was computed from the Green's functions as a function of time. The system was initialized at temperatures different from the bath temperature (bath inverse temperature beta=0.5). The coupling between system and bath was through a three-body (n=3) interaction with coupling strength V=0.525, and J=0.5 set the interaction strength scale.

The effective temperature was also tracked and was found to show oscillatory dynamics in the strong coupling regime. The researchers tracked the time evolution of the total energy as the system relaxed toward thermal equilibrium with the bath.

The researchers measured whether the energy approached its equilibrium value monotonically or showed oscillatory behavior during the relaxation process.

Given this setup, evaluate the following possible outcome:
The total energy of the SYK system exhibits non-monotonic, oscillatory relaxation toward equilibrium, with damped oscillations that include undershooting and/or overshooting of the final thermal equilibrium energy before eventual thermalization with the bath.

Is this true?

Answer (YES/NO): YES